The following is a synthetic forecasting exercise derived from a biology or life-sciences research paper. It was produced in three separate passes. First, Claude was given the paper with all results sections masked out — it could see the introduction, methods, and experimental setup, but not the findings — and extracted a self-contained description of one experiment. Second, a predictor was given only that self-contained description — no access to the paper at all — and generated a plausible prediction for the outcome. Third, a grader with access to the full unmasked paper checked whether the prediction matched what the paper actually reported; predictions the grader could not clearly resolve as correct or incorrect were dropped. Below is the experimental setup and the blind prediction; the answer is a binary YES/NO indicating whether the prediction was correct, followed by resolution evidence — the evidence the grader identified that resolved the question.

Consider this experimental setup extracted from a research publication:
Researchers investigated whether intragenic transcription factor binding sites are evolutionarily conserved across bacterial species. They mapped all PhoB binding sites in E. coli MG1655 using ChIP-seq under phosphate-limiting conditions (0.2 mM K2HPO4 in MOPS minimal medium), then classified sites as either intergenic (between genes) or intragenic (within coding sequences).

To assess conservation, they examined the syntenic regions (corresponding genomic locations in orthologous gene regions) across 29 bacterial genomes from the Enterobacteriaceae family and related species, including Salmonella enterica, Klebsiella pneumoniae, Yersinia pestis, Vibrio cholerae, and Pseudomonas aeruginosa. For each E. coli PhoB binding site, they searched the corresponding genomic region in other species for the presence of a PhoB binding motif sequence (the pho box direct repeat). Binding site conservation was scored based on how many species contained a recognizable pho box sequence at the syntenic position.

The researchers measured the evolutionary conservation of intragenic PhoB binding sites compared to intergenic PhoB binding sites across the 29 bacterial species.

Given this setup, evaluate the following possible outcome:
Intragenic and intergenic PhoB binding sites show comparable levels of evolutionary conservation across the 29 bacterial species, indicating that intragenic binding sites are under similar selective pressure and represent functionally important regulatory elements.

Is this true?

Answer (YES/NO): NO